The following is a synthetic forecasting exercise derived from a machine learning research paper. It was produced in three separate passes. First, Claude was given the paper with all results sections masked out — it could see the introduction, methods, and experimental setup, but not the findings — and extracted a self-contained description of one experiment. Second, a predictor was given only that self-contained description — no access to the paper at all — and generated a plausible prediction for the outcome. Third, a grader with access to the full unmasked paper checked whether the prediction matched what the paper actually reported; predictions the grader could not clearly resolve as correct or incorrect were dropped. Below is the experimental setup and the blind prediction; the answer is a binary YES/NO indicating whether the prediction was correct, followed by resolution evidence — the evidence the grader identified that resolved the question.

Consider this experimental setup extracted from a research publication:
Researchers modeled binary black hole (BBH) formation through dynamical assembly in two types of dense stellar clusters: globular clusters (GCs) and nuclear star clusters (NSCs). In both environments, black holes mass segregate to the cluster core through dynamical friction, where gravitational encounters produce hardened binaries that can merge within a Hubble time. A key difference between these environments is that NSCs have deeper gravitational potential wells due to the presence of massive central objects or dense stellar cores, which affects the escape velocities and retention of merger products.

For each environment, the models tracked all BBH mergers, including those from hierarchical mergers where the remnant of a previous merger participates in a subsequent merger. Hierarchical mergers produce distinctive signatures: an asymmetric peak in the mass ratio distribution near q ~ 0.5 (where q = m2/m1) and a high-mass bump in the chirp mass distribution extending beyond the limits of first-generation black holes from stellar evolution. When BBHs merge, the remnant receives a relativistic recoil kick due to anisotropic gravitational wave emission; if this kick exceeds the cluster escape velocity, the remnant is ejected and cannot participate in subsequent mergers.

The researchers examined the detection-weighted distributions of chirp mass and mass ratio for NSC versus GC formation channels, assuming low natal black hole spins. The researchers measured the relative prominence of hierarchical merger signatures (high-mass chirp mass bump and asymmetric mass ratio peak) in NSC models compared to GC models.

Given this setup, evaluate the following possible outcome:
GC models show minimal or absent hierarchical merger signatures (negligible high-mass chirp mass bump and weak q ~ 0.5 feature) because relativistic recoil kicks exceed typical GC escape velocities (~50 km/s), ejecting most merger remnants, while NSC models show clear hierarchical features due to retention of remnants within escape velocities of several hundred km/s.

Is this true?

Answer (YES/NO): NO